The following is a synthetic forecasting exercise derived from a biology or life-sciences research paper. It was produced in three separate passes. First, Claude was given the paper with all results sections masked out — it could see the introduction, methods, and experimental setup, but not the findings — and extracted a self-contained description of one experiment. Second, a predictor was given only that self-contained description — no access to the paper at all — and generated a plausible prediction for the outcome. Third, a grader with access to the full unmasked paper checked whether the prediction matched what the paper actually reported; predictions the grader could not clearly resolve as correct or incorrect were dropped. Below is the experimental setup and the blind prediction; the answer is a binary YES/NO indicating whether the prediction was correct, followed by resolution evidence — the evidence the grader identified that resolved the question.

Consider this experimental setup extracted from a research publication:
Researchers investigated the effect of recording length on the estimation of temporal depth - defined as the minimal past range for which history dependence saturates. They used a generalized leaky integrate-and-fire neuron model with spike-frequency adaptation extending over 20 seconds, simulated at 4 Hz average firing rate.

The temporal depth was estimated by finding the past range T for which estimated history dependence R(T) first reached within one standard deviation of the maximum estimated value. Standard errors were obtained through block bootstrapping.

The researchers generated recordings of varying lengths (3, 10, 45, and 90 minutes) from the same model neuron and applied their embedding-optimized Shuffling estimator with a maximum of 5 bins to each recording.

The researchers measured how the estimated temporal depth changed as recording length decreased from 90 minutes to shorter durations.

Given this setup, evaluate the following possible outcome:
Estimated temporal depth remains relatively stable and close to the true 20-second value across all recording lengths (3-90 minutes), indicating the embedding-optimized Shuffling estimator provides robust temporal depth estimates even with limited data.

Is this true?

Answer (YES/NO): NO